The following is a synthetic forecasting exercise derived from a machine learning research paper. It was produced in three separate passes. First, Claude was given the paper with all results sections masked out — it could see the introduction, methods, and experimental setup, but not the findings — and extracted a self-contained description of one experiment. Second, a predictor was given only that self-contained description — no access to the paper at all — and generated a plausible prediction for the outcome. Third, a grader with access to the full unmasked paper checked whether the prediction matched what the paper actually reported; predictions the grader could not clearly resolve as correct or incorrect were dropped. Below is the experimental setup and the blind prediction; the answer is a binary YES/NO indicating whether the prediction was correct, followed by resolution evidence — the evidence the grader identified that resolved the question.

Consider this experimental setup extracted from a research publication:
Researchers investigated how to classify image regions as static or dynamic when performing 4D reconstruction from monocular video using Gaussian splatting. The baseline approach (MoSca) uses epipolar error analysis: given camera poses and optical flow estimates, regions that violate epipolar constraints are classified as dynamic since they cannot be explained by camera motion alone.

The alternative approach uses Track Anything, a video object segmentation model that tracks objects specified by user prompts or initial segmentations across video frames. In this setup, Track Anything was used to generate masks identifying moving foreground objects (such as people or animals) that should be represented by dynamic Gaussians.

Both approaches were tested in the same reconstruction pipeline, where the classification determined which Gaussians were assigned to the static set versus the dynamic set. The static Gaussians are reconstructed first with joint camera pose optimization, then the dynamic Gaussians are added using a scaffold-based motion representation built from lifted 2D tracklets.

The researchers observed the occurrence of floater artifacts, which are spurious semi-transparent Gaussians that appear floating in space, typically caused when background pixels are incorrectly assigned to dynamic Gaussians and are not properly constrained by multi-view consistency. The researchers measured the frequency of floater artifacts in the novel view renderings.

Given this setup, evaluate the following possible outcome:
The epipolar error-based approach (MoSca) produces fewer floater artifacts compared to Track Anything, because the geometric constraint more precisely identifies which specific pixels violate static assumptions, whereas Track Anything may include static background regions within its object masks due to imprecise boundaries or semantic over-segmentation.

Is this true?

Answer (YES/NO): NO